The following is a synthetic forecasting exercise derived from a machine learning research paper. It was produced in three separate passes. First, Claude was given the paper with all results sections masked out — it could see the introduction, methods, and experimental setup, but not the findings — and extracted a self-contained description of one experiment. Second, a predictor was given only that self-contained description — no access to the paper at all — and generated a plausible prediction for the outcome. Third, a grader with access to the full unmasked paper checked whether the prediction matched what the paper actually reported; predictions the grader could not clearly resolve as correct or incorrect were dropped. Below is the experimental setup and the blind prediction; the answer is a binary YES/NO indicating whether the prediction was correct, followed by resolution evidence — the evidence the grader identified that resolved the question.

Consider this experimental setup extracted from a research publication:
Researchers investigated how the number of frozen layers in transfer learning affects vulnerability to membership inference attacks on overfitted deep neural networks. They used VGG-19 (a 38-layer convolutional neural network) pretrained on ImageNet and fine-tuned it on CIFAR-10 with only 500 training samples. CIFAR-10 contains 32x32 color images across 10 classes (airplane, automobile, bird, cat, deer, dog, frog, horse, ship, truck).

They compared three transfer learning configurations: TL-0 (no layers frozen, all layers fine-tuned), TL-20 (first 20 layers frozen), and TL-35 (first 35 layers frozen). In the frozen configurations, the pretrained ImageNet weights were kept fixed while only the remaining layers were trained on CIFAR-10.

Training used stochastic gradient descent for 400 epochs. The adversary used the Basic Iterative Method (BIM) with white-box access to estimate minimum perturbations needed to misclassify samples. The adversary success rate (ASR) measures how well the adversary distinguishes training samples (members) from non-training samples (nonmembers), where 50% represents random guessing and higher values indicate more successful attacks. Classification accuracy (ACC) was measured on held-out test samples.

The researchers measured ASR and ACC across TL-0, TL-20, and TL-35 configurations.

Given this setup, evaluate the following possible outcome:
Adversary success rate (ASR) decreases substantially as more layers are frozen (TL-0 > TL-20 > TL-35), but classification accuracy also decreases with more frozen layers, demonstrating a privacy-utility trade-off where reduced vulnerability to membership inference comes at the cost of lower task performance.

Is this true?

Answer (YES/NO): NO